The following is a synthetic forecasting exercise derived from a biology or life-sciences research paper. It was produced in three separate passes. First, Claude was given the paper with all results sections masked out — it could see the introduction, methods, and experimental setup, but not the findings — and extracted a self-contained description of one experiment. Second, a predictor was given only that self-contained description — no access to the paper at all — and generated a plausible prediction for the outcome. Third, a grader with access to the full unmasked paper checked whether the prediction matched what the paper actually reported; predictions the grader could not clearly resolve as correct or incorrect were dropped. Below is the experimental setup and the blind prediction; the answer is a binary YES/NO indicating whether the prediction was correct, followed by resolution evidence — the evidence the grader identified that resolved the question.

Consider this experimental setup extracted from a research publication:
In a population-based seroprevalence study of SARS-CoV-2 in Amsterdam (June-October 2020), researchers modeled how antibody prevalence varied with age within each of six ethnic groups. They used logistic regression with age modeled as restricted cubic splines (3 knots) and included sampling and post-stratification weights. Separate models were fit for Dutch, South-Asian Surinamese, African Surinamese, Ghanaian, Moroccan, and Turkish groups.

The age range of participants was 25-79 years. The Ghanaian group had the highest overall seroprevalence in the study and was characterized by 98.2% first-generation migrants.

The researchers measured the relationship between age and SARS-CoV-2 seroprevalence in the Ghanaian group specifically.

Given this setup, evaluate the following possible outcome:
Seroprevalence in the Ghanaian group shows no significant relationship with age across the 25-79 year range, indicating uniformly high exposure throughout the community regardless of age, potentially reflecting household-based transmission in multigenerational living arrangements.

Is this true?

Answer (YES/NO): NO